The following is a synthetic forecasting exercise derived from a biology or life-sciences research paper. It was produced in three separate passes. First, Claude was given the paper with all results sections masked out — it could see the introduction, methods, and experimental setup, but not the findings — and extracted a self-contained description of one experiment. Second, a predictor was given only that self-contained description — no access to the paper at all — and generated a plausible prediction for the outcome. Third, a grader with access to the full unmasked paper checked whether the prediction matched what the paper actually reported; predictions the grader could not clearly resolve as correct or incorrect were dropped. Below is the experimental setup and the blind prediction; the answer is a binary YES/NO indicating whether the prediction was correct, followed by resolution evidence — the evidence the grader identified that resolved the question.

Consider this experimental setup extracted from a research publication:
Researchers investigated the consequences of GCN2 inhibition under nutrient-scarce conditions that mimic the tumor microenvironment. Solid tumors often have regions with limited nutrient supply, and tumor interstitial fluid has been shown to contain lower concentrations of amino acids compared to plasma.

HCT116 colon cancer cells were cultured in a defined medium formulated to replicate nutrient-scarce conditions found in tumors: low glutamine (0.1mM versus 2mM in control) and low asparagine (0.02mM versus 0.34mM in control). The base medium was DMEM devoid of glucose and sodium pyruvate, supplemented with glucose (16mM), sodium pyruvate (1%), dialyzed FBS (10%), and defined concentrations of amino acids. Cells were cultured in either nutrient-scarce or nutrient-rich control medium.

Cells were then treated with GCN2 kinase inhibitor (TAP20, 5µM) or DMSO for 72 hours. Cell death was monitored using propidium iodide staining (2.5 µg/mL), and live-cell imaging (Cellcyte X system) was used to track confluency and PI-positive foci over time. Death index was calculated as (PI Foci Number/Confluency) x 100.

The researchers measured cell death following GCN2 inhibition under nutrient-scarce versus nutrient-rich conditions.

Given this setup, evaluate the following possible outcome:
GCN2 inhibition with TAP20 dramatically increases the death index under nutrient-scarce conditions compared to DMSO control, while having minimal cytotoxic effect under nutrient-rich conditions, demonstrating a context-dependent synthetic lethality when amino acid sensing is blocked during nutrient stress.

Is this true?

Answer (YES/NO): YES